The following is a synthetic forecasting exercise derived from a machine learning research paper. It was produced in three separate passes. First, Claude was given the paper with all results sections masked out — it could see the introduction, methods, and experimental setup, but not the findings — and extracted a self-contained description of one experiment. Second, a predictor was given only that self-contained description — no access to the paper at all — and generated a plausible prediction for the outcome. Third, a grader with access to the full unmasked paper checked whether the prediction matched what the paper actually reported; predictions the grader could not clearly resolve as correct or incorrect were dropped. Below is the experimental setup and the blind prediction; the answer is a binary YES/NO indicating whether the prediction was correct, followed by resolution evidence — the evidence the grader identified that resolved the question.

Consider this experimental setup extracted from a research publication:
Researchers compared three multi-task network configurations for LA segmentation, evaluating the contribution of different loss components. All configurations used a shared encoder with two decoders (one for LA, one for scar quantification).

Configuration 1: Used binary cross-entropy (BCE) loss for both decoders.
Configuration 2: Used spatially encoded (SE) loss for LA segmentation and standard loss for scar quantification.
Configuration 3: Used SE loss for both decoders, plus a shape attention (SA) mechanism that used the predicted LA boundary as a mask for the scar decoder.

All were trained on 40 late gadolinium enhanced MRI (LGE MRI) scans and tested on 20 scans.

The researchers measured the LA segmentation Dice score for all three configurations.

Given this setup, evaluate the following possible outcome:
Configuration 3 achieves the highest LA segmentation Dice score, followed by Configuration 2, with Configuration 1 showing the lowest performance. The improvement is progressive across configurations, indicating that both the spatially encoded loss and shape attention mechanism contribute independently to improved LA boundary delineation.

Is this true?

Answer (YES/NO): YES